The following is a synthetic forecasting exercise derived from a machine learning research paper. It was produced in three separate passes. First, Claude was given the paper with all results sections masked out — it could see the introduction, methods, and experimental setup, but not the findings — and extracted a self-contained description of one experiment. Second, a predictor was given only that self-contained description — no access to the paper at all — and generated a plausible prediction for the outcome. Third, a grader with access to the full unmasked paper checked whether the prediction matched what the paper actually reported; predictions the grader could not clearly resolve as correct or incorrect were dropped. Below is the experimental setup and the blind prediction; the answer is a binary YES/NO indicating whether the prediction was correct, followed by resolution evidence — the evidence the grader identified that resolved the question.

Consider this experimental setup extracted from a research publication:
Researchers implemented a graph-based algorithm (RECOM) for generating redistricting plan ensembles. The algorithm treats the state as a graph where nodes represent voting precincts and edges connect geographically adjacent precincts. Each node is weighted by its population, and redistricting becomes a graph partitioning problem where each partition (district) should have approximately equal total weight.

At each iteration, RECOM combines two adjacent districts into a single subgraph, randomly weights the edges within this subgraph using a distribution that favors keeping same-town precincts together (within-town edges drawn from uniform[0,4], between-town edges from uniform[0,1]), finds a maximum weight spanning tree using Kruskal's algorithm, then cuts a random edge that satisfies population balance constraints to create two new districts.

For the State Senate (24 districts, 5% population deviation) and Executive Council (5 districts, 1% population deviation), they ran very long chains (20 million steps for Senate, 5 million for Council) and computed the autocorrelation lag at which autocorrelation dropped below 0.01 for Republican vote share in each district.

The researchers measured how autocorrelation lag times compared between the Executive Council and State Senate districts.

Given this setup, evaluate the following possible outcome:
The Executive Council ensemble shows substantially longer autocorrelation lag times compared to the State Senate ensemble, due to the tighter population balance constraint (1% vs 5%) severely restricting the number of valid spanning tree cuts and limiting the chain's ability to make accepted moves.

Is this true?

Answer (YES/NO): NO